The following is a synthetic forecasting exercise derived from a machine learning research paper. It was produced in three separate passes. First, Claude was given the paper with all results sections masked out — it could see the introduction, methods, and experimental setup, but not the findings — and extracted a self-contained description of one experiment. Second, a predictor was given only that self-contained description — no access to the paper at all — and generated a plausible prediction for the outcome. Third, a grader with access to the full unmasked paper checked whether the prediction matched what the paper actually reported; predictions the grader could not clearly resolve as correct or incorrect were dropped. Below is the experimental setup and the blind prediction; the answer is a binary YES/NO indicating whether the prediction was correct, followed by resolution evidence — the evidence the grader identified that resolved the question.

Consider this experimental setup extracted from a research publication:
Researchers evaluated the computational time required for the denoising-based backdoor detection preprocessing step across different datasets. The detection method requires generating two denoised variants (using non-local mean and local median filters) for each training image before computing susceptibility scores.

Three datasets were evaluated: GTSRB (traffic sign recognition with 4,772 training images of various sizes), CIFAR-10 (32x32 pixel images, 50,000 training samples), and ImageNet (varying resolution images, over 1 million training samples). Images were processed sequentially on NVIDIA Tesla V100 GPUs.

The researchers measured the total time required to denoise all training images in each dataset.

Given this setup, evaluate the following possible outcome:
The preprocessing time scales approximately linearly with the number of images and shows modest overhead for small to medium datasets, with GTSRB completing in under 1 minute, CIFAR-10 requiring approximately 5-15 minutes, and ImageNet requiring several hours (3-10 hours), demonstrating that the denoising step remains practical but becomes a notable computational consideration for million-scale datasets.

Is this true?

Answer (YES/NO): NO